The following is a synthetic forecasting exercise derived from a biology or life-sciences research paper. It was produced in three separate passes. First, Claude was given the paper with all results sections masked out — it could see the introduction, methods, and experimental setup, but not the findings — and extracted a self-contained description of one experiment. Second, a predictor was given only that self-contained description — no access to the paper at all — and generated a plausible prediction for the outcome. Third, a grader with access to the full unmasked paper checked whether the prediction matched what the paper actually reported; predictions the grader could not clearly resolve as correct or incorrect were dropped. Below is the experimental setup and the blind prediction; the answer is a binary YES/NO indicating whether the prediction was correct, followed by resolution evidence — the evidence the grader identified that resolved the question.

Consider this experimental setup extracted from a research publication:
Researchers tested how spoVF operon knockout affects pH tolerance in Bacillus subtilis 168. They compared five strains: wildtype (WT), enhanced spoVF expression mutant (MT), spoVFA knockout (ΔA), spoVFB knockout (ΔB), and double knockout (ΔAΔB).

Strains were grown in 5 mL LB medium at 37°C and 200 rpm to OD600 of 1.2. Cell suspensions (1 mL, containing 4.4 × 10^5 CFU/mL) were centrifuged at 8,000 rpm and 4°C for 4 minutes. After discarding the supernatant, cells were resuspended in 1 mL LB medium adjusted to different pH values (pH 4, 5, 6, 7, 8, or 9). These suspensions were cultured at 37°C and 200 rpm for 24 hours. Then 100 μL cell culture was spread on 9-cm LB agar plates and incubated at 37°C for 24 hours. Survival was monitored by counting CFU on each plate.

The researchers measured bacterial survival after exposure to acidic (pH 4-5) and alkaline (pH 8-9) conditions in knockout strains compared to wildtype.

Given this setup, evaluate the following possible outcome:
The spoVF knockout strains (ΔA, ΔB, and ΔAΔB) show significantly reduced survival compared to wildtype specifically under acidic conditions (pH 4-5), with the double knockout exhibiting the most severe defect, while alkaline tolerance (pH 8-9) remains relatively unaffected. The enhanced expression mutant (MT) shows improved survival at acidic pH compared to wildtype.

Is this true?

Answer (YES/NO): NO